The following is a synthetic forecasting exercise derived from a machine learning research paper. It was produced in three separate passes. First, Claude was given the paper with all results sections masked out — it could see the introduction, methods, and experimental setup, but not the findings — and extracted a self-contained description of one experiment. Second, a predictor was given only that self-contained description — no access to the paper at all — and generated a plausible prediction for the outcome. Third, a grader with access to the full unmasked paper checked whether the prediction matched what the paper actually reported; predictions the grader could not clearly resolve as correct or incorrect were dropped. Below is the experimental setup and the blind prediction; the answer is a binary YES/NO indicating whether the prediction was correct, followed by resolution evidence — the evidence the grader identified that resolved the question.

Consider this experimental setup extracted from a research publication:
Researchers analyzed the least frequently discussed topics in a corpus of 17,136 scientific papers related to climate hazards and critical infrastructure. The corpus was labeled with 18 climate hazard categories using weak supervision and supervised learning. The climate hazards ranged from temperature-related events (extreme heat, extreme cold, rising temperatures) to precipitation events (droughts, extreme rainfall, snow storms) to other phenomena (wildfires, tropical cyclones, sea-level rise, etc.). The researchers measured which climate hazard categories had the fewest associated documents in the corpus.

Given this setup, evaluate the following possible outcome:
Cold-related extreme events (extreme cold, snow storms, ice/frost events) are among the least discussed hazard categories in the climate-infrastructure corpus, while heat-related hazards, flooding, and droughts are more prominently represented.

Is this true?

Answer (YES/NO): NO